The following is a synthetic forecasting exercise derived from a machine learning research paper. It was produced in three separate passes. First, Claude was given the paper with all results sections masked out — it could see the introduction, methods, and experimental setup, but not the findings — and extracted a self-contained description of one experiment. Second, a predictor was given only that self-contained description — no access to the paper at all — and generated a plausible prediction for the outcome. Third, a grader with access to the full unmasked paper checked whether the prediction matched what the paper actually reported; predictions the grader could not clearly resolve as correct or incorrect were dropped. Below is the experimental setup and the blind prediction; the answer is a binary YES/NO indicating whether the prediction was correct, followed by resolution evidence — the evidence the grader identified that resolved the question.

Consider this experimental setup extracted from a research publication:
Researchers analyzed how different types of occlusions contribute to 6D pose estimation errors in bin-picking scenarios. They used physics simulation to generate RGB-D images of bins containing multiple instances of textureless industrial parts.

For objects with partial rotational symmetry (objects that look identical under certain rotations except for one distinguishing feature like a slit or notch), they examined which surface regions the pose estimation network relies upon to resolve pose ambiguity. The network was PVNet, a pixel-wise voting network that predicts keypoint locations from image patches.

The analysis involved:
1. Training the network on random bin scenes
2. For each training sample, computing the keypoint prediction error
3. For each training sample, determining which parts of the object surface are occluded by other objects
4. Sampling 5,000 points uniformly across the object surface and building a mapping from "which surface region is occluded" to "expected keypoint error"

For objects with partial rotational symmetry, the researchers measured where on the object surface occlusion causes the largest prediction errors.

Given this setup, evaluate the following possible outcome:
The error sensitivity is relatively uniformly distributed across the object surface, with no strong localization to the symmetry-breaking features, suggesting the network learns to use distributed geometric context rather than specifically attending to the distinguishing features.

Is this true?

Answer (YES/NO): NO